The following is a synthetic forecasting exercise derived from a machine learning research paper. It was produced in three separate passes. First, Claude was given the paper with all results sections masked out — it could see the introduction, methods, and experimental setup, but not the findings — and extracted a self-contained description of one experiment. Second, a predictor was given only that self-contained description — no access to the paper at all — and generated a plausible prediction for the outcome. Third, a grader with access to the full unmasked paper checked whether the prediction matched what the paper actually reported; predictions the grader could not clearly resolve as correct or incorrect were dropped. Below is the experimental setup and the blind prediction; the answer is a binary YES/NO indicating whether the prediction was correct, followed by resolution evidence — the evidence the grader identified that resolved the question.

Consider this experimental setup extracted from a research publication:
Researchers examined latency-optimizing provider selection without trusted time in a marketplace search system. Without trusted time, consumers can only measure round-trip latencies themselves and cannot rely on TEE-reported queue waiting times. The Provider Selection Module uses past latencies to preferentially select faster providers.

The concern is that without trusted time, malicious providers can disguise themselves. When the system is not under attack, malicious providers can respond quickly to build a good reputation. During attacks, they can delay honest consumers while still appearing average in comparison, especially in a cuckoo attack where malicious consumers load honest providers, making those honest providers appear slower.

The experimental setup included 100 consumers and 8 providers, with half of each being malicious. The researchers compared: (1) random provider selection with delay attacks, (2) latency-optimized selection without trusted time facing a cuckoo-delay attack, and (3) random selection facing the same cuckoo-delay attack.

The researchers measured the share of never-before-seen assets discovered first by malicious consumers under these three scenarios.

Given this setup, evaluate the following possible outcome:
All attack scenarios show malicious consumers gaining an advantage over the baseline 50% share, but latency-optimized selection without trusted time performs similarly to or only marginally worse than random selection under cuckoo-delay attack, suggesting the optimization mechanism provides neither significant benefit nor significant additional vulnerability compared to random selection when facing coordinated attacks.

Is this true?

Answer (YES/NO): YES